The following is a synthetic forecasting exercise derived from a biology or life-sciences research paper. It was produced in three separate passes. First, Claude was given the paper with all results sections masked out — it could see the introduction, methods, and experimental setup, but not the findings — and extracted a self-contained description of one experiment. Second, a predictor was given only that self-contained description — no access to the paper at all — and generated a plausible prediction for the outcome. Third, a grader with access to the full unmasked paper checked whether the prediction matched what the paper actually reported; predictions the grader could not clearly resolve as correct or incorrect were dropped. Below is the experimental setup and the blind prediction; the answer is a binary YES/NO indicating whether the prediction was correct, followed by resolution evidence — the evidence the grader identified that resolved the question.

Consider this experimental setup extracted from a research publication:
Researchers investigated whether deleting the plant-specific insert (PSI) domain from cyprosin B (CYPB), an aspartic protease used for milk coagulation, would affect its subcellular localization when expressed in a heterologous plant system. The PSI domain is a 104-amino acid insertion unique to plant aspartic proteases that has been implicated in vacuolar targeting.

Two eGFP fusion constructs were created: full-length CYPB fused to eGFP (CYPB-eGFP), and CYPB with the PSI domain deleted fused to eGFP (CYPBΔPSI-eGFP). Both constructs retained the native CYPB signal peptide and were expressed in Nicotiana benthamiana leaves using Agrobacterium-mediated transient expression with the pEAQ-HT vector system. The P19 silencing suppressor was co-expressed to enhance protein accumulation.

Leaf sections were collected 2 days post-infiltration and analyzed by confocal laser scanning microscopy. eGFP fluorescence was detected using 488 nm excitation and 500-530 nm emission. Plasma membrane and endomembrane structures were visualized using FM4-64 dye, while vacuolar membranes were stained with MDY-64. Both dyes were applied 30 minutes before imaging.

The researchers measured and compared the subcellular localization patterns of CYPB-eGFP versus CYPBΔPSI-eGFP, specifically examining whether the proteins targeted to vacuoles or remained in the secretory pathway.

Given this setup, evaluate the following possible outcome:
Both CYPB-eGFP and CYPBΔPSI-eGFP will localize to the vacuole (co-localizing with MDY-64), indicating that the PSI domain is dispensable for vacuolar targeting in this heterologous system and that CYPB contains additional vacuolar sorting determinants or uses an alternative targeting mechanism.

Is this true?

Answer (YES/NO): NO